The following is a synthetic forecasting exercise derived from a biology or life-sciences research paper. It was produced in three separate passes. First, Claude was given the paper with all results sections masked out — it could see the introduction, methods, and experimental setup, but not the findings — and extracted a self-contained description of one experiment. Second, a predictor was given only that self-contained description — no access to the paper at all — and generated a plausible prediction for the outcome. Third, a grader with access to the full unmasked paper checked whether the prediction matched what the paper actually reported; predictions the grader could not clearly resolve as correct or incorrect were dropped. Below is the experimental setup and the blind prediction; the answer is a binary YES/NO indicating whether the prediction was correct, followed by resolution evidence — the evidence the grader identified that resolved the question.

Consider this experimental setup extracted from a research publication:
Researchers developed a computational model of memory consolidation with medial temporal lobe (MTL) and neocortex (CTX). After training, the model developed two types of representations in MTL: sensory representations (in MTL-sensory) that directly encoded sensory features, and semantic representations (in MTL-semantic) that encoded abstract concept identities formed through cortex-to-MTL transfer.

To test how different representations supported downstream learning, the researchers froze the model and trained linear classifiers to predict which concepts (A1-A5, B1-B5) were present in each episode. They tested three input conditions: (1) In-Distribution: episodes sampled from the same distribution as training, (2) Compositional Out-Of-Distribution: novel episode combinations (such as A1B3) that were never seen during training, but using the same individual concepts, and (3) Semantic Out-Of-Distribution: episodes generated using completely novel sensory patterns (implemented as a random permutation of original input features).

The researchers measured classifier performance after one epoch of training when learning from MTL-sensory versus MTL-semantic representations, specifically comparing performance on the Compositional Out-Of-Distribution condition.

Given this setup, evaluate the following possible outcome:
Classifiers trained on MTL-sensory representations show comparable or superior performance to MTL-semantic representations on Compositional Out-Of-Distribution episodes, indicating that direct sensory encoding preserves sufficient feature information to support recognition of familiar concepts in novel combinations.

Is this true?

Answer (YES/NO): NO